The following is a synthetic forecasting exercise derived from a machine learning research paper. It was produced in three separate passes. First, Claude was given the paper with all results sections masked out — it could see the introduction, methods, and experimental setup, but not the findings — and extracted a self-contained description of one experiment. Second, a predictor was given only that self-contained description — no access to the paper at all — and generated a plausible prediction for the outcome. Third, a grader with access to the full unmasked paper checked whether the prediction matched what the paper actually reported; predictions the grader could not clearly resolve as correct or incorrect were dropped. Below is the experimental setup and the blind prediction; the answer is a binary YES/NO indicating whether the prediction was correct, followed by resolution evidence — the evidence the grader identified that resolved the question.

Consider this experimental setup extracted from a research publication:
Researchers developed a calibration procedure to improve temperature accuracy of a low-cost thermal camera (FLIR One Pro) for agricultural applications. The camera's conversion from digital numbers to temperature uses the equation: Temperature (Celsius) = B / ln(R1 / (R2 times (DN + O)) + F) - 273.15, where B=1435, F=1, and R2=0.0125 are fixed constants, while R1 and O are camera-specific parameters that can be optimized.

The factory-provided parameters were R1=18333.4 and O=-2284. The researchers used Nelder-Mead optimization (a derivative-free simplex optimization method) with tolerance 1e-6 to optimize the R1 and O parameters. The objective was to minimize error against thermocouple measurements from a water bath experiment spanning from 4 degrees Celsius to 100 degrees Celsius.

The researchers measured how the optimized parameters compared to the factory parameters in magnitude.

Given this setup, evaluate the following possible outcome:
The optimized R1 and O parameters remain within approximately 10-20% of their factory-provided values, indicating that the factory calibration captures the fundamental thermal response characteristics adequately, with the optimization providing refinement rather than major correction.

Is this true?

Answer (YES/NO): NO